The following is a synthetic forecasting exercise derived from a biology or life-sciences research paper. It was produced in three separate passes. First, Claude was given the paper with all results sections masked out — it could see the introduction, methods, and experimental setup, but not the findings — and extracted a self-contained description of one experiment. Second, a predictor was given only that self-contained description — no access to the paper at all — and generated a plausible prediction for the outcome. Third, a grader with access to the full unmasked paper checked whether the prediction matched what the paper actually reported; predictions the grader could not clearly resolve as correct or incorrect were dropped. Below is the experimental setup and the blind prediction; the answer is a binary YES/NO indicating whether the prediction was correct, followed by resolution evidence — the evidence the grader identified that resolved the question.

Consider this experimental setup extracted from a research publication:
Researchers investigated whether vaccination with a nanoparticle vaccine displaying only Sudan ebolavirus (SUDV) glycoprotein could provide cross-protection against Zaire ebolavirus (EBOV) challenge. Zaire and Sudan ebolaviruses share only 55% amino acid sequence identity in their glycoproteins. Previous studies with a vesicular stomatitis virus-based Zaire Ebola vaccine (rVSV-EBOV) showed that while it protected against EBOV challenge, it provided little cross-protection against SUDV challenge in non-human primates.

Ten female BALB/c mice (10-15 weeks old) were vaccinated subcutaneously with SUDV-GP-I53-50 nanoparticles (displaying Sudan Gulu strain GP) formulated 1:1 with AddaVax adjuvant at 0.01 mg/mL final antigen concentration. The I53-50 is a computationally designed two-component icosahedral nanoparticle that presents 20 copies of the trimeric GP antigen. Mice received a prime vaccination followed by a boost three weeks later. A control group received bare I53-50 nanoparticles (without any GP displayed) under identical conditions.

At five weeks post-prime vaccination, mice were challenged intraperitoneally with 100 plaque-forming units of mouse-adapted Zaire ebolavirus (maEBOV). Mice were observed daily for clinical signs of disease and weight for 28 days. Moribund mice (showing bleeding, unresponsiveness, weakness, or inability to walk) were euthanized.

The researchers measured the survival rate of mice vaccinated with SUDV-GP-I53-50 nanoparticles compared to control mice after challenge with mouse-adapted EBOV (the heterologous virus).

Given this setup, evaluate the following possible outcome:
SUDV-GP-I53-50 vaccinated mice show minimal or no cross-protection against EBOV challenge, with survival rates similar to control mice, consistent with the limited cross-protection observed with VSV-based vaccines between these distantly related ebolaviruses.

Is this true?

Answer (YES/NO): YES